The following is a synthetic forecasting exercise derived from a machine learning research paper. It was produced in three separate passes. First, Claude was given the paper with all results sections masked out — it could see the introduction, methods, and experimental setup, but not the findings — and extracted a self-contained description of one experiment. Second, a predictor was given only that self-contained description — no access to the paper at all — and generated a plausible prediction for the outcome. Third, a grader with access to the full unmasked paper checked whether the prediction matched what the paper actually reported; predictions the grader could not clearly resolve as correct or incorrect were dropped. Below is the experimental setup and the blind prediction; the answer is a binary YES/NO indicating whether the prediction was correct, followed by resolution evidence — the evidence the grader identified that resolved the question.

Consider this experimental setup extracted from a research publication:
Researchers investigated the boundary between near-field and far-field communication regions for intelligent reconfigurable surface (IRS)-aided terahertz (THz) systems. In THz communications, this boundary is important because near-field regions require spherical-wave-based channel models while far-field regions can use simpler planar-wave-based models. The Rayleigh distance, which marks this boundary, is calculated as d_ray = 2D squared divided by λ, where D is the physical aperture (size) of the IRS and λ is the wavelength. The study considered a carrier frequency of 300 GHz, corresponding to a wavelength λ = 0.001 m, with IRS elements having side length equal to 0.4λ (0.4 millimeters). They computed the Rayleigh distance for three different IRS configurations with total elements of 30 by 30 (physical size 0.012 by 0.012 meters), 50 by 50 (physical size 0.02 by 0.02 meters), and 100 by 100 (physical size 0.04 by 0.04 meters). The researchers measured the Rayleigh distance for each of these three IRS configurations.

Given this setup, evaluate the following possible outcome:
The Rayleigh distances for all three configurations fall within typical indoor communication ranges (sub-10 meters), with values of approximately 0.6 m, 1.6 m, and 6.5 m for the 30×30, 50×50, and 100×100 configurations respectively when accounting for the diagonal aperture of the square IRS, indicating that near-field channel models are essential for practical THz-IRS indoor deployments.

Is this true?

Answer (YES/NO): NO